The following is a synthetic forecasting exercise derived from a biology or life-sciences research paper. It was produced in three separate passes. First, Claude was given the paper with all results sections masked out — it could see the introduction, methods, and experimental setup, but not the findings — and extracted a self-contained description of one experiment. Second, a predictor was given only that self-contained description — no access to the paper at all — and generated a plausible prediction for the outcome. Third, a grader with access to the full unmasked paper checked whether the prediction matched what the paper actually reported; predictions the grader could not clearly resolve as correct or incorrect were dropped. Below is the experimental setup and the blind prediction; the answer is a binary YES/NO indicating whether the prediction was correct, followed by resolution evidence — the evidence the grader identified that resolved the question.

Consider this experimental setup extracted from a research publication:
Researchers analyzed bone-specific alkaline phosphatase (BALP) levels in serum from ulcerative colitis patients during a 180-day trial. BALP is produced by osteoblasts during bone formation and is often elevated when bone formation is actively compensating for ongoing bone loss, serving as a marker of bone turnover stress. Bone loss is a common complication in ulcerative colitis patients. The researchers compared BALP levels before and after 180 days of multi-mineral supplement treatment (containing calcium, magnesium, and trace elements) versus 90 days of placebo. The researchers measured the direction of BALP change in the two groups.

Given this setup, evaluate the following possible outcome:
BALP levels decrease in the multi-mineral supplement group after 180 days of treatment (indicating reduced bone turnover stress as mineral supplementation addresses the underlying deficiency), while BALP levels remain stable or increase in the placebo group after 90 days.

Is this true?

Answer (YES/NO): YES